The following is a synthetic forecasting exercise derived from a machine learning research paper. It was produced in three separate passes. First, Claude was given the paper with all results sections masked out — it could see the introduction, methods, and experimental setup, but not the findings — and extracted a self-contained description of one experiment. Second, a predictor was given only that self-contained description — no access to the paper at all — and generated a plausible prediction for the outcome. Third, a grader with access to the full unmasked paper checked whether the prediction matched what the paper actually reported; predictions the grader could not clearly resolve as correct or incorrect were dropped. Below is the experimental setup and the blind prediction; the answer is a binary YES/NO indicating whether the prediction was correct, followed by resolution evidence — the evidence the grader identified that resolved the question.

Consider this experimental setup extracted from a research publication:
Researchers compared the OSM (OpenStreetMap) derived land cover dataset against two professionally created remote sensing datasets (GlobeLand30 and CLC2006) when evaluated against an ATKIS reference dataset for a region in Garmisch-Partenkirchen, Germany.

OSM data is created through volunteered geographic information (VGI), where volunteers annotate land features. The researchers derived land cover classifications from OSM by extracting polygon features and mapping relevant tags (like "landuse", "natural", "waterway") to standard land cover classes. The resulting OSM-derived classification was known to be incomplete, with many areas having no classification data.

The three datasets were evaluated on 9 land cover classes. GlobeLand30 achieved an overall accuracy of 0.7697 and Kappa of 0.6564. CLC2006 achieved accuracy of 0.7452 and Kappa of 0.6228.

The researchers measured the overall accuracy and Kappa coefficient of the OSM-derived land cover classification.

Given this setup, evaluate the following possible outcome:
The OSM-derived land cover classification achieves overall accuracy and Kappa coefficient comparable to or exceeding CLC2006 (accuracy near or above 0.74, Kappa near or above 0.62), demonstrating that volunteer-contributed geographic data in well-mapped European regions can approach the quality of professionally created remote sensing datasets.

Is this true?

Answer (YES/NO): NO